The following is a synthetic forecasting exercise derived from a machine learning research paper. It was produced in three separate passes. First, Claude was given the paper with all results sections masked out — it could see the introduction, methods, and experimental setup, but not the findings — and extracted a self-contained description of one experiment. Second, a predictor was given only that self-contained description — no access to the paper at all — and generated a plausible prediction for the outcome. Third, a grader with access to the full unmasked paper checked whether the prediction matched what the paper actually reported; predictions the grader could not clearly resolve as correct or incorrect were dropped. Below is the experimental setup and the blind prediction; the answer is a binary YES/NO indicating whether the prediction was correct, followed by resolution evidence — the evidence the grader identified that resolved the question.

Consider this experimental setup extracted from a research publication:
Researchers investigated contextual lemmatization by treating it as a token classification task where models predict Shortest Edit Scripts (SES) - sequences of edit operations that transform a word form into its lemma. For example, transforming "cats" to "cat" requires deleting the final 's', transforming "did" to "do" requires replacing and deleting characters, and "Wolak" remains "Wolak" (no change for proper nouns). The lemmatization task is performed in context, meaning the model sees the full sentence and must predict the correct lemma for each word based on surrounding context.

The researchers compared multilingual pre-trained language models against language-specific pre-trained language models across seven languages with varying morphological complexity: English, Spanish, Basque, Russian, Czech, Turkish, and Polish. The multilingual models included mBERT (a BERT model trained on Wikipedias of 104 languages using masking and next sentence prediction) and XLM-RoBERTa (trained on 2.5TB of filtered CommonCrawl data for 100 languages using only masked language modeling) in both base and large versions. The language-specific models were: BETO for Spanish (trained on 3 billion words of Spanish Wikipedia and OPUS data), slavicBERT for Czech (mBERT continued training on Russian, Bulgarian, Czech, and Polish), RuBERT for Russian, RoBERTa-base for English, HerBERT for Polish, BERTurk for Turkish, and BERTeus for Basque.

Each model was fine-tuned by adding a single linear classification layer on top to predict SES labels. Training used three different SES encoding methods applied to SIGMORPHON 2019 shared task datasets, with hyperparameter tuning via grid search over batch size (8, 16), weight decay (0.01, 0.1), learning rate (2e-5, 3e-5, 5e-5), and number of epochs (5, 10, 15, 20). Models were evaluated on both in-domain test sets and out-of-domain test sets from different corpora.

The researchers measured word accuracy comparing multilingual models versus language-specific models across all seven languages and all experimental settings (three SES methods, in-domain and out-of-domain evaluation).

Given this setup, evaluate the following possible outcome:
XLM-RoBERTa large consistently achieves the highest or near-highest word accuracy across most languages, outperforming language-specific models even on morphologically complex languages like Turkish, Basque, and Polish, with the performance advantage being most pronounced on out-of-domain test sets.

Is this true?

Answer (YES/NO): NO